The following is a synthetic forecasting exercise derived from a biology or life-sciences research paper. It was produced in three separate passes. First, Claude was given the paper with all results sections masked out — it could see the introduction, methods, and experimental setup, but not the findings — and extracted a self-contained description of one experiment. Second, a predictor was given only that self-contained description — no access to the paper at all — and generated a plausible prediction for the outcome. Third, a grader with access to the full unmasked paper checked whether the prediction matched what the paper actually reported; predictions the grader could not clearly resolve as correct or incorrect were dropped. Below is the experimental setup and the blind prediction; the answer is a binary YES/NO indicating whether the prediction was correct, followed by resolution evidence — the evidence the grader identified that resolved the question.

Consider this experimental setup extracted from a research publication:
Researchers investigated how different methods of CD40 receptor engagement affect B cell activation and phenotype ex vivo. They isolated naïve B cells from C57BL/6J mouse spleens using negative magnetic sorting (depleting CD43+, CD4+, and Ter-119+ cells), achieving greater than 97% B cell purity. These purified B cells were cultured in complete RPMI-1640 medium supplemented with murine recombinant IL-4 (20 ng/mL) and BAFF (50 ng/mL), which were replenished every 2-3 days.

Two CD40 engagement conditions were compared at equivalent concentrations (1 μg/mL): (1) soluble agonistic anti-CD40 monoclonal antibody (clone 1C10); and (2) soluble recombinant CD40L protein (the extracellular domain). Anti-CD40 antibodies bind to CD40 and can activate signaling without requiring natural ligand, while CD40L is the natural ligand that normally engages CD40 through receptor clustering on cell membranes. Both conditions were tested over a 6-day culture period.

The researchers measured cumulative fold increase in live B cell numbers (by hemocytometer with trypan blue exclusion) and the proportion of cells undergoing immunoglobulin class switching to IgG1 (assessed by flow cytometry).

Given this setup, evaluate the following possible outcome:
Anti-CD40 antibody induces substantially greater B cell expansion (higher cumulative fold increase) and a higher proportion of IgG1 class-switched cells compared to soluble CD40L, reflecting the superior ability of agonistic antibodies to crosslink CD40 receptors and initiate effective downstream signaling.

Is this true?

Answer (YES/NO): NO